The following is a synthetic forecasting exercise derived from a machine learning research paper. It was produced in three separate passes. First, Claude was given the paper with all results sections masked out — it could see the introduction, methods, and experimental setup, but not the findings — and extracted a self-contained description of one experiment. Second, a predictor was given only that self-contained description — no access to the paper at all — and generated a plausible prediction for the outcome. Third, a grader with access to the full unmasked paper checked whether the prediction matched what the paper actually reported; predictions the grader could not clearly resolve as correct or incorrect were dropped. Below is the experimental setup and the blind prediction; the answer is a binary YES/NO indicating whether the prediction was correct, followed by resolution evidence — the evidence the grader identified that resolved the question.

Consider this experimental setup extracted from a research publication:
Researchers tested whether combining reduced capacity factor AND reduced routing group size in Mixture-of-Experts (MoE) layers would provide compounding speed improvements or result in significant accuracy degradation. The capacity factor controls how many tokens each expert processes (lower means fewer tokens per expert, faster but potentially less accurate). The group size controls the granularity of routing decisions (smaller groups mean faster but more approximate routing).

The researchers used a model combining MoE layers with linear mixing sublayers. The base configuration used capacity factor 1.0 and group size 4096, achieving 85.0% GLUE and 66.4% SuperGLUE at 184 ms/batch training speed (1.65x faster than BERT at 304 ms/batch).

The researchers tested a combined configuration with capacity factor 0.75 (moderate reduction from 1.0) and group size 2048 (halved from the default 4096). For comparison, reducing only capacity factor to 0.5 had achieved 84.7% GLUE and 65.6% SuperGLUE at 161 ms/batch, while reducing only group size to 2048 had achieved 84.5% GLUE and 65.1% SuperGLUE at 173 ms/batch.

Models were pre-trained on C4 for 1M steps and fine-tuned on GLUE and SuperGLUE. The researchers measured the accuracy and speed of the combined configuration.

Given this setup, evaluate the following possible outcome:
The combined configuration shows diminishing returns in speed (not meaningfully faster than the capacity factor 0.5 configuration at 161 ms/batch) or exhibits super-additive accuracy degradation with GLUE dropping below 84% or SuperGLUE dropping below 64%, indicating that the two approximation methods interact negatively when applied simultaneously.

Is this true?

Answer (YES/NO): YES